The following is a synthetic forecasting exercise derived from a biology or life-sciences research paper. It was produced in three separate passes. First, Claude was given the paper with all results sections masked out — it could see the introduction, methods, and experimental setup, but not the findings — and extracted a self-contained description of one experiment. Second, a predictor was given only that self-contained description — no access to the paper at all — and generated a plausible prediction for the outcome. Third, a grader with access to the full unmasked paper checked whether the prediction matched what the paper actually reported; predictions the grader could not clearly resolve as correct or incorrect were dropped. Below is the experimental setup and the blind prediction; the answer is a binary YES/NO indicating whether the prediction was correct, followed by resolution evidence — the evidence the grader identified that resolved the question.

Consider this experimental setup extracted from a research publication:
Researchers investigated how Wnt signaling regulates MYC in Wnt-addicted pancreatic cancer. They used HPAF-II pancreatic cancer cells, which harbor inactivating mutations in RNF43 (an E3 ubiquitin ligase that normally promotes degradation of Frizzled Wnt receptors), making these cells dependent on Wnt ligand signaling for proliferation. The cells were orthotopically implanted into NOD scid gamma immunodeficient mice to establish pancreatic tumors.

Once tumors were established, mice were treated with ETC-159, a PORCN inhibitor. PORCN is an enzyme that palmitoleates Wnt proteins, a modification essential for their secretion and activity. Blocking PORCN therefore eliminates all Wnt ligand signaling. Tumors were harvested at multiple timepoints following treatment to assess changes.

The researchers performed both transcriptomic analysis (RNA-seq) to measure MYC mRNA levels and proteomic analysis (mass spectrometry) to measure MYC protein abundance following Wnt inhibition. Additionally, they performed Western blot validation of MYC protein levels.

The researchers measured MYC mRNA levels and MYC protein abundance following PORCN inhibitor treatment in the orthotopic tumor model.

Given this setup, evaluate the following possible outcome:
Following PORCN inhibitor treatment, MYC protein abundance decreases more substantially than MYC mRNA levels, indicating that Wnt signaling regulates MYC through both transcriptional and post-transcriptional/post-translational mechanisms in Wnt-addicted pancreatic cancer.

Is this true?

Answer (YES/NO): YES